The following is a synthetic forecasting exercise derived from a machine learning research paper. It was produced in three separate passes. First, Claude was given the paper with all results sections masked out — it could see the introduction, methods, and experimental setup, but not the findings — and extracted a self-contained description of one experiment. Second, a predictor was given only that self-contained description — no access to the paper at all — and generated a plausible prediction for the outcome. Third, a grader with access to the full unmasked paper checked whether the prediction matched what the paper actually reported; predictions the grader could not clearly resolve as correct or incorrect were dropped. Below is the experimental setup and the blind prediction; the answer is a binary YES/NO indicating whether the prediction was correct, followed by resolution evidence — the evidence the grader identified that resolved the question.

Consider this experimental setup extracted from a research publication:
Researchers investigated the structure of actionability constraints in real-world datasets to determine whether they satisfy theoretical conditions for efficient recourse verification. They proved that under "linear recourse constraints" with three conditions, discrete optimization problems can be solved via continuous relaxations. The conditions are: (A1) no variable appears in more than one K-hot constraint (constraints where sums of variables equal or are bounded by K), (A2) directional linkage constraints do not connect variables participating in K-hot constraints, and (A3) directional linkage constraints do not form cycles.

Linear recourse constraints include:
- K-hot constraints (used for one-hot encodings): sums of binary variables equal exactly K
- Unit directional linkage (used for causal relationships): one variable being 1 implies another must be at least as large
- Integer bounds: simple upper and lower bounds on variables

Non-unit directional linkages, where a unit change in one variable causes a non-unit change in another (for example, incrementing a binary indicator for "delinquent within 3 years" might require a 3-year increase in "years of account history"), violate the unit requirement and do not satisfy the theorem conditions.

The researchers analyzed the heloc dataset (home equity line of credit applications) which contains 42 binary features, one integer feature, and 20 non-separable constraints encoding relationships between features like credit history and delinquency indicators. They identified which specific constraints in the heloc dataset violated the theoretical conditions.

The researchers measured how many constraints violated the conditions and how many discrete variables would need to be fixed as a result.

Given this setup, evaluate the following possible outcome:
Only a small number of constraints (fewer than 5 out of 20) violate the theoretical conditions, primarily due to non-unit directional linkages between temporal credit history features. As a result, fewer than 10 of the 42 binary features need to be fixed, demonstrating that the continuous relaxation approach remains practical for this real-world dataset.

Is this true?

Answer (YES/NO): YES